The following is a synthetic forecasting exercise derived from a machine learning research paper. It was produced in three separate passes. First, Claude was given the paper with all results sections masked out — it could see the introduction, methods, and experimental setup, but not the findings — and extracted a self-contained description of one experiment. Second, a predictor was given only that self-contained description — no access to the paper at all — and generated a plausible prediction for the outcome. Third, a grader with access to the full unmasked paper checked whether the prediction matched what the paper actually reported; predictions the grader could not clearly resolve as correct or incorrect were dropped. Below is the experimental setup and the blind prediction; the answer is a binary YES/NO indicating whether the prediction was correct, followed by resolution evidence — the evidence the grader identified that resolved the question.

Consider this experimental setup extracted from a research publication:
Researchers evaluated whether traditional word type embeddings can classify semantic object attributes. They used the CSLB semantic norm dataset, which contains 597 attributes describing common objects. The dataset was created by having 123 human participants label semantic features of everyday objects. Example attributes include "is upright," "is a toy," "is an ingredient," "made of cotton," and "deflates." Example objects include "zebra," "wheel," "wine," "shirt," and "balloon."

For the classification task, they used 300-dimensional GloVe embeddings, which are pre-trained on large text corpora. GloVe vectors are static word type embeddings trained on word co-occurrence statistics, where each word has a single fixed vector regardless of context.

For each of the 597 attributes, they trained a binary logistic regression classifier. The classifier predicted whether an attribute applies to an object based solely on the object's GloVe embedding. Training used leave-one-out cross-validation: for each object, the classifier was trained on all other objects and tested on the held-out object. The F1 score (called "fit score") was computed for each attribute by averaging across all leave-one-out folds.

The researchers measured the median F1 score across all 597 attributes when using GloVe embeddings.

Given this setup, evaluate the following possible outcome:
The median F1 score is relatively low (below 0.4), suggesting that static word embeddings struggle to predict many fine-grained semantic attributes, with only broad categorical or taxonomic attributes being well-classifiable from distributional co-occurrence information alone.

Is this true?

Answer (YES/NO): NO